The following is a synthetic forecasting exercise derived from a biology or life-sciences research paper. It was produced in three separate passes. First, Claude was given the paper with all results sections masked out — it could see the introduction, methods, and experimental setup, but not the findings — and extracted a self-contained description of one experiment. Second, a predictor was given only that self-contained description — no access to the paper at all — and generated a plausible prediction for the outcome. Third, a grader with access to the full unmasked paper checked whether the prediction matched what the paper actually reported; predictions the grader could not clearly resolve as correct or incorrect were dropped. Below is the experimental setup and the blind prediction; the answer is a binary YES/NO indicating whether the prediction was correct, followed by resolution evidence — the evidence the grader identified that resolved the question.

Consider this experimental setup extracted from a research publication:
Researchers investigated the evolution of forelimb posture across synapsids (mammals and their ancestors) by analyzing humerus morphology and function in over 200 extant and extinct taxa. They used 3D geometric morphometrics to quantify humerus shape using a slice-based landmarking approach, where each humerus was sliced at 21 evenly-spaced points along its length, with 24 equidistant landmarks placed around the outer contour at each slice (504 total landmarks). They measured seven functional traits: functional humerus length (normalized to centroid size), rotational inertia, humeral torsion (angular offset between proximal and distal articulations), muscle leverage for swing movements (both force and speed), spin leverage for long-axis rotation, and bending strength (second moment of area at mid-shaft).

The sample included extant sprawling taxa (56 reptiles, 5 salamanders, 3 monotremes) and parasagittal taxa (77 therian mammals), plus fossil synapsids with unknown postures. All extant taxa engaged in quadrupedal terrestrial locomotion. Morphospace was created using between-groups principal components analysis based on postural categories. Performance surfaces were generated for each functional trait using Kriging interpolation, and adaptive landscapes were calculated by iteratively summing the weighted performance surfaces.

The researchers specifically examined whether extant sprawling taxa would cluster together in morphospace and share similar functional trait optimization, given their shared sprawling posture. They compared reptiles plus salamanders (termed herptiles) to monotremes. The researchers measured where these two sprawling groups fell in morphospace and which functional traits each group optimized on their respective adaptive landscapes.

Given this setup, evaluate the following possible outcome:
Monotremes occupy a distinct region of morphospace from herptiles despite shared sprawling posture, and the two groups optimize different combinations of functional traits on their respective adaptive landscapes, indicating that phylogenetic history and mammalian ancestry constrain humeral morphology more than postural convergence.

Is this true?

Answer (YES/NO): NO